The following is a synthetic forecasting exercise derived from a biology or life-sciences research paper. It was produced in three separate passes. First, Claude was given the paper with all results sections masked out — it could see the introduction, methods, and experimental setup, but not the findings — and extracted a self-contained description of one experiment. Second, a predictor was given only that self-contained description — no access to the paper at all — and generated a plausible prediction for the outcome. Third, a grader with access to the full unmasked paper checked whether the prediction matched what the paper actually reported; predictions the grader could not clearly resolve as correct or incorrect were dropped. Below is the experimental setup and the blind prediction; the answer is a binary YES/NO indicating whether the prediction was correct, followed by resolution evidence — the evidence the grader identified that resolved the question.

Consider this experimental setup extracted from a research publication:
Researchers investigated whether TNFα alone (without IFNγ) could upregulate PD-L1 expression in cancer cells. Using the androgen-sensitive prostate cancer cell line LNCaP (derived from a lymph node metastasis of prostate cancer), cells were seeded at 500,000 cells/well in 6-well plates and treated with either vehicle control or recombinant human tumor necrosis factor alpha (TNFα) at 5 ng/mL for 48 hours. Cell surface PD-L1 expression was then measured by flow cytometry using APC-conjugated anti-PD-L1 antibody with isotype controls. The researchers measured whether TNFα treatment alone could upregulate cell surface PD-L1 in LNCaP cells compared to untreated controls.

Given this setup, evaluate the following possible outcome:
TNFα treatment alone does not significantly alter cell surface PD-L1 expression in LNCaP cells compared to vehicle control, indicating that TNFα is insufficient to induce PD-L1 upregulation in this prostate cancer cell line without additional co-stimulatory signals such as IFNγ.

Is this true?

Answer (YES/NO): NO